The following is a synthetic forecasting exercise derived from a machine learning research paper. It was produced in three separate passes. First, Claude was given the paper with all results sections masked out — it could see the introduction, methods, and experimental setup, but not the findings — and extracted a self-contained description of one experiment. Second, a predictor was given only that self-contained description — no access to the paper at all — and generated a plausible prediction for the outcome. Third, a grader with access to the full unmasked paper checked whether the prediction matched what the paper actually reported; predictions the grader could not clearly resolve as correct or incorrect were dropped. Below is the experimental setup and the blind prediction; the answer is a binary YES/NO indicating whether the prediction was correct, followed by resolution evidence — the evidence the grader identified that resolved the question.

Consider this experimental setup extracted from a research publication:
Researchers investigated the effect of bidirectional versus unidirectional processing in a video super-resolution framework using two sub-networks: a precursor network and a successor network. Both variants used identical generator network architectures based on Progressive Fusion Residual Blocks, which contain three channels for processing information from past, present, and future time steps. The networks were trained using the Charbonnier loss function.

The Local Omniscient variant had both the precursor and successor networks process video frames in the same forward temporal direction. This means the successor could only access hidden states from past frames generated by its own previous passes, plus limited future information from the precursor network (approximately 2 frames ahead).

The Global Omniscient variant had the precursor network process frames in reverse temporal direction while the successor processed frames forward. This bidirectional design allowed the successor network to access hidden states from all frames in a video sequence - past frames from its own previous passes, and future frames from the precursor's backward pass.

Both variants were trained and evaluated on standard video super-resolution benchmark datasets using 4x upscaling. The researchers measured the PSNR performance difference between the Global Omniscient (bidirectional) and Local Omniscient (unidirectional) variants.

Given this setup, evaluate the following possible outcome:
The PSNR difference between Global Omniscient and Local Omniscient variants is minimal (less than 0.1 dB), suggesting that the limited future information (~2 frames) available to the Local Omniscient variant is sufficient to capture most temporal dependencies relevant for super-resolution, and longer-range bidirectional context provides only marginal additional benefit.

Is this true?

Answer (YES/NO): NO